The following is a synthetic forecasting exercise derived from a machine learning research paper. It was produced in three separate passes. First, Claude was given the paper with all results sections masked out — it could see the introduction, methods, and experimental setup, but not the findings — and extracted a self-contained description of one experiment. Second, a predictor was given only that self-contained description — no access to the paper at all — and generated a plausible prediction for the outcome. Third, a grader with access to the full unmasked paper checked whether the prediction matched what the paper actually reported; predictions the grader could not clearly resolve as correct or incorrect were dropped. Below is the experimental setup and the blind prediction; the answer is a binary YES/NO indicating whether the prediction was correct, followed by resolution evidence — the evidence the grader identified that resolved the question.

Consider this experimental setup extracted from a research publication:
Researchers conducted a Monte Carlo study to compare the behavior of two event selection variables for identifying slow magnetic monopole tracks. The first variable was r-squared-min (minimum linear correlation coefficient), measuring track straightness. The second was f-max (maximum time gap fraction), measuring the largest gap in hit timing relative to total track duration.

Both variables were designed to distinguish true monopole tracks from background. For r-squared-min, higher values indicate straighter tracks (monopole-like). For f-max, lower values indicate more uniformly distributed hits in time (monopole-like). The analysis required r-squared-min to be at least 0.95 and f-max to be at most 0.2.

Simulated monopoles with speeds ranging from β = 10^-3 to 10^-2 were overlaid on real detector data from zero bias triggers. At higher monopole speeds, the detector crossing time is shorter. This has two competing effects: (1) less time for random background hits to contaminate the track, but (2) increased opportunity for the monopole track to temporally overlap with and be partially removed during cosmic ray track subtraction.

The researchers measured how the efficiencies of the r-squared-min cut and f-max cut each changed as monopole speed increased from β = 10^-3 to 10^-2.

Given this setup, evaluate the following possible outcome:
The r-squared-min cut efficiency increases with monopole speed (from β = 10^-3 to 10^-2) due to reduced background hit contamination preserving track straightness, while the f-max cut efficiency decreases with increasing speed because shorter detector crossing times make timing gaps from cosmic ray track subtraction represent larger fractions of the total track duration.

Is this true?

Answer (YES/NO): YES